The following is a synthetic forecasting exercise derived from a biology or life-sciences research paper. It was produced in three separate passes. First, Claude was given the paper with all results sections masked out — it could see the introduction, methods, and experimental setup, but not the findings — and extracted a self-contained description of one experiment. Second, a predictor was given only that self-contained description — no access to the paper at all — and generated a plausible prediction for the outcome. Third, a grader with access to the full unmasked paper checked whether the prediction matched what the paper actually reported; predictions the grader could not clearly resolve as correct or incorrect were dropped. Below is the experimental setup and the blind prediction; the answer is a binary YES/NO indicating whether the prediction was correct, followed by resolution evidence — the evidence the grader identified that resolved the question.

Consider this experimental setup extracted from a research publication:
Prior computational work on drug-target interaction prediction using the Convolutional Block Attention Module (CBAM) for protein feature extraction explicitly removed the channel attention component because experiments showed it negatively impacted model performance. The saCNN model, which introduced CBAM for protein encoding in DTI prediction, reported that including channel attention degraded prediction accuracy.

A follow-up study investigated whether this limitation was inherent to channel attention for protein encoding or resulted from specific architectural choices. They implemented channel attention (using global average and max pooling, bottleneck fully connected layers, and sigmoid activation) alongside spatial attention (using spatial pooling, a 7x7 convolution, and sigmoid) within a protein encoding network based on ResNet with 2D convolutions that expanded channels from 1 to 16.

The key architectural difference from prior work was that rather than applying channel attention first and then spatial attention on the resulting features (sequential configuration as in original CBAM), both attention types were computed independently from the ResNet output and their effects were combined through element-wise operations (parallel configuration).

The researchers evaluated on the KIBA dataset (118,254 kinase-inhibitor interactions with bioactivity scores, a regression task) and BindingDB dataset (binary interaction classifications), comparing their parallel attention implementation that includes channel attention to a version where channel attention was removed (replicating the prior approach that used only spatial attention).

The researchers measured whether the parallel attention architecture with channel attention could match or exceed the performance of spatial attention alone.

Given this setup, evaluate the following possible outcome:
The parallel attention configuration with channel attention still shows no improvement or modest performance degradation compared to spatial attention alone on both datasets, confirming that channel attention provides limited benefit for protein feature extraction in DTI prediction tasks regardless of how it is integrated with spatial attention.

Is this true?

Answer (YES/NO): NO